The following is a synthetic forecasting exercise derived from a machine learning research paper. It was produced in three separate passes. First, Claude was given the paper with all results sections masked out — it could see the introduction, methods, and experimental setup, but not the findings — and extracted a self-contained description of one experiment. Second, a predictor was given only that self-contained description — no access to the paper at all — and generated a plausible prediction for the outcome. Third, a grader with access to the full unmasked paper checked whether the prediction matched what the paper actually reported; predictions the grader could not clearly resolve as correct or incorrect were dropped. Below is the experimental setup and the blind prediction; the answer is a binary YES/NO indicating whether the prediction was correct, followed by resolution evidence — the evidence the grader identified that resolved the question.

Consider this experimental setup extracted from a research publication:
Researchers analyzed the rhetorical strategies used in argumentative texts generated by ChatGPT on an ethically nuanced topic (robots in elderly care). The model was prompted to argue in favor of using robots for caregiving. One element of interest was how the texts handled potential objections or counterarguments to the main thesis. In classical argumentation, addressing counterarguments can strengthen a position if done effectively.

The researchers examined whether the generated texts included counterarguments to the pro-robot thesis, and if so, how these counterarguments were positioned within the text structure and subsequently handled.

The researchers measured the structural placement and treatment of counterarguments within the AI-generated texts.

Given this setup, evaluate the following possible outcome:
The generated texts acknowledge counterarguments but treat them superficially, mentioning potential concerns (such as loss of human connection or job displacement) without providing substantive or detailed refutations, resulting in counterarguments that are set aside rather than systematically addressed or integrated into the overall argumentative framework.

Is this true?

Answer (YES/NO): NO